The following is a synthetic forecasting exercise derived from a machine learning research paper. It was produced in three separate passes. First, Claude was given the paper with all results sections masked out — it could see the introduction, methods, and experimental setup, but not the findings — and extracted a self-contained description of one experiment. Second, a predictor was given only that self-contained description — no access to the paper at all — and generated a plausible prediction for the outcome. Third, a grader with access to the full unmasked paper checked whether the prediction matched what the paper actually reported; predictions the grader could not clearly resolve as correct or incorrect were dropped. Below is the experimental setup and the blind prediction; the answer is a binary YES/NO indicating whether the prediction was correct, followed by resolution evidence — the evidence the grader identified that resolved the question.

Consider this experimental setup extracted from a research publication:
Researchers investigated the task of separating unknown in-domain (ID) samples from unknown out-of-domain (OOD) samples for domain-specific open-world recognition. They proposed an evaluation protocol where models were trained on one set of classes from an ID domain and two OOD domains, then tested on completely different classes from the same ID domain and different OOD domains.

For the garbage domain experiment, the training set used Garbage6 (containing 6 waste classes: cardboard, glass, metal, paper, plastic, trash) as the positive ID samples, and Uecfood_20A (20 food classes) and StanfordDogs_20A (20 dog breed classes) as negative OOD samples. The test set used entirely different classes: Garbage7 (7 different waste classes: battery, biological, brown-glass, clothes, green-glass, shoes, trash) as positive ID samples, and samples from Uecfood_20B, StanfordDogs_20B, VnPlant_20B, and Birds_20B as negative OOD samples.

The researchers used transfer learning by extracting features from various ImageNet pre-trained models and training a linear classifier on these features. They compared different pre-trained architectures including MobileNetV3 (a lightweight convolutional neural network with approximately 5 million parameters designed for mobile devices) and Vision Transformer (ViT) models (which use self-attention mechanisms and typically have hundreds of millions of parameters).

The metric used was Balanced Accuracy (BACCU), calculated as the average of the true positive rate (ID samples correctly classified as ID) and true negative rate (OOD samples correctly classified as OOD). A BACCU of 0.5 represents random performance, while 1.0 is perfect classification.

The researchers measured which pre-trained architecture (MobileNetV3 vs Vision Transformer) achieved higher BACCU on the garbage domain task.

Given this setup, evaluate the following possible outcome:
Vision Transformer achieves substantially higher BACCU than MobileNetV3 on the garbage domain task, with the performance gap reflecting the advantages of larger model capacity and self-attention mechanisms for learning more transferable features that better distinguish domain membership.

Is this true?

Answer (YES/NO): NO